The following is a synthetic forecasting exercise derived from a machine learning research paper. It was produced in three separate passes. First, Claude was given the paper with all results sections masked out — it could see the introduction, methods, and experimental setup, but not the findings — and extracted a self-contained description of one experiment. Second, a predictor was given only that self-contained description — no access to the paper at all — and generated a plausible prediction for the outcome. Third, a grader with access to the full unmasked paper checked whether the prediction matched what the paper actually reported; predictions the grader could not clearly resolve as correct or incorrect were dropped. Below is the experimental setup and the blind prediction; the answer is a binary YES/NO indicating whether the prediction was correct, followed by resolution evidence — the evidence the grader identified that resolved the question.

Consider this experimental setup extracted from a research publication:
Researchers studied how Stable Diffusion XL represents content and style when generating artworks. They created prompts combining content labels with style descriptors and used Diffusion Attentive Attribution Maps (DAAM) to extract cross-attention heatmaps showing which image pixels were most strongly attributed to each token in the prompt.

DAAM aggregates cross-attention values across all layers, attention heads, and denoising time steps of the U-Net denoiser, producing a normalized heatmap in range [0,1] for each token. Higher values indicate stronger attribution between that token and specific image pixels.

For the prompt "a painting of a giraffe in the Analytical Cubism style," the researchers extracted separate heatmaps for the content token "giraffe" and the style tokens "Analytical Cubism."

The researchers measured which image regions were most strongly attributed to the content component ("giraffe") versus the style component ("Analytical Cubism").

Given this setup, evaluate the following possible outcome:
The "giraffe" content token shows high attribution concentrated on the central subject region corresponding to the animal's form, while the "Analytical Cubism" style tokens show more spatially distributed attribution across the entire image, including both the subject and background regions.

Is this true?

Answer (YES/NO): NO